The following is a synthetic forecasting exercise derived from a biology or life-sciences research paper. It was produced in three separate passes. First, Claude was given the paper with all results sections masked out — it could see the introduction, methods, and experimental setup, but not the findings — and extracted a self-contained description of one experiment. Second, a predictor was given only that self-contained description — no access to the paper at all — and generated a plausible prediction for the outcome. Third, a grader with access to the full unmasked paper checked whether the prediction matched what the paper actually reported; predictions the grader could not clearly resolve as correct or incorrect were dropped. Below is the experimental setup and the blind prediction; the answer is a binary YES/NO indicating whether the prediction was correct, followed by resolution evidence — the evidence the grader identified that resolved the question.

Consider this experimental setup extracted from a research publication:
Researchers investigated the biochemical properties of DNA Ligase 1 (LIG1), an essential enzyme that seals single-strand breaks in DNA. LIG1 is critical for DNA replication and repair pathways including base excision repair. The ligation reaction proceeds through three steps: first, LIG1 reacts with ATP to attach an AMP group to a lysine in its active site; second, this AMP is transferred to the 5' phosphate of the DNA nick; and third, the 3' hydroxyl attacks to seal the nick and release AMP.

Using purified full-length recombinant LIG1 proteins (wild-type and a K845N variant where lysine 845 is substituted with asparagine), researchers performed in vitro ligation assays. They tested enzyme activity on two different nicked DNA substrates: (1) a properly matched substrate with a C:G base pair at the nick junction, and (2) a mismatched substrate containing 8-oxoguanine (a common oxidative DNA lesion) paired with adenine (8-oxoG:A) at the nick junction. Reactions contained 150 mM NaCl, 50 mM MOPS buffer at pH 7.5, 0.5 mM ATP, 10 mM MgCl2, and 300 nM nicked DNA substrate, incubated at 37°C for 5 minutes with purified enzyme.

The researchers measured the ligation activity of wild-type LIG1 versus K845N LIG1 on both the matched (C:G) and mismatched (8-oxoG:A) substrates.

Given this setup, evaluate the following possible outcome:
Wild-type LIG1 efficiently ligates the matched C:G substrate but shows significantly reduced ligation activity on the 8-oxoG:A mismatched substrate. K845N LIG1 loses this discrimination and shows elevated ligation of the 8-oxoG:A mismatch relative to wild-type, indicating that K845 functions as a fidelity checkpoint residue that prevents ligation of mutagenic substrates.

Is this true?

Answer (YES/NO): NO